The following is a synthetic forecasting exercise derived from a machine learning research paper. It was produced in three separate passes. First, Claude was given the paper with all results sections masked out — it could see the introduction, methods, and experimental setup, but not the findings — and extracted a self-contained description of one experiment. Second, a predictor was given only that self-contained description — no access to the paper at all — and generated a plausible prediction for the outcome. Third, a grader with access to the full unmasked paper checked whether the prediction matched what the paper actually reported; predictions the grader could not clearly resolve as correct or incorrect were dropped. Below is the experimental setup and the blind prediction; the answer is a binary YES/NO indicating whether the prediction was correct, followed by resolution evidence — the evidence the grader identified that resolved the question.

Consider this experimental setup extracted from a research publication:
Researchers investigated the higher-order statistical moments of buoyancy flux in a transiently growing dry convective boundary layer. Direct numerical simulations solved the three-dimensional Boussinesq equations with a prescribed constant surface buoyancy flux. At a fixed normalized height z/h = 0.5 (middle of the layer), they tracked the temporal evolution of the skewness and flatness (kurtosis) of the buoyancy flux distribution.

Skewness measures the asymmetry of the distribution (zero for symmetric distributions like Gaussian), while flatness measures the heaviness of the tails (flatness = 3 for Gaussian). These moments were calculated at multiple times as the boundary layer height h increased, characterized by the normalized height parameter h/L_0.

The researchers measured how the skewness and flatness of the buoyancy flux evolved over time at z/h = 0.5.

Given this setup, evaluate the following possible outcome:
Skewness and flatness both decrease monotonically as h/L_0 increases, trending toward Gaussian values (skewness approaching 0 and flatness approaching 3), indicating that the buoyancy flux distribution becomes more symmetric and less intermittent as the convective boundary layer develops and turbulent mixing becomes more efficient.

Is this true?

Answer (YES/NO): NO